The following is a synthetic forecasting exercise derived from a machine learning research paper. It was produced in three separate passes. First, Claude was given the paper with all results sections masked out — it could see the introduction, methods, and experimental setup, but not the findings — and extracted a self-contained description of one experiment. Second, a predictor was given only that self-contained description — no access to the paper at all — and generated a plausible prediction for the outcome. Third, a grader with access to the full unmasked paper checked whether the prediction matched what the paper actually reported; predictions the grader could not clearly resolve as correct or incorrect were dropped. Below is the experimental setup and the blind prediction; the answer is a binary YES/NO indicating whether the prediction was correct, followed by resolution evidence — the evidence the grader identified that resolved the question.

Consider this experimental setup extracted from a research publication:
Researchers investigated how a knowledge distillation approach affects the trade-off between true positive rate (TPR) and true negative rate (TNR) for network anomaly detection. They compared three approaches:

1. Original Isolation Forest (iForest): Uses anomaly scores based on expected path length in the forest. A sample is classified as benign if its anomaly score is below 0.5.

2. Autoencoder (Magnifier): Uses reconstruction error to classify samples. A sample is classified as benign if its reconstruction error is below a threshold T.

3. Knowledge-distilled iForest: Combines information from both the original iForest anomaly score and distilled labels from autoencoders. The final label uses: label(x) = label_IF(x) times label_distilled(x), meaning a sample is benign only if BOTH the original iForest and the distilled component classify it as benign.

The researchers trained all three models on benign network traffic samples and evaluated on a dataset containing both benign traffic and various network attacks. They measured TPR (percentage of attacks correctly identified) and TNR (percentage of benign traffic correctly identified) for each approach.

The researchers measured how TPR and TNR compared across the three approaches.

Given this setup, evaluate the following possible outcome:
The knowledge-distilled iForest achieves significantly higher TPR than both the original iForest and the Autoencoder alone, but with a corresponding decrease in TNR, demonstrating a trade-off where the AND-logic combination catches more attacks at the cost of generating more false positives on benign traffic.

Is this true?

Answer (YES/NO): NO